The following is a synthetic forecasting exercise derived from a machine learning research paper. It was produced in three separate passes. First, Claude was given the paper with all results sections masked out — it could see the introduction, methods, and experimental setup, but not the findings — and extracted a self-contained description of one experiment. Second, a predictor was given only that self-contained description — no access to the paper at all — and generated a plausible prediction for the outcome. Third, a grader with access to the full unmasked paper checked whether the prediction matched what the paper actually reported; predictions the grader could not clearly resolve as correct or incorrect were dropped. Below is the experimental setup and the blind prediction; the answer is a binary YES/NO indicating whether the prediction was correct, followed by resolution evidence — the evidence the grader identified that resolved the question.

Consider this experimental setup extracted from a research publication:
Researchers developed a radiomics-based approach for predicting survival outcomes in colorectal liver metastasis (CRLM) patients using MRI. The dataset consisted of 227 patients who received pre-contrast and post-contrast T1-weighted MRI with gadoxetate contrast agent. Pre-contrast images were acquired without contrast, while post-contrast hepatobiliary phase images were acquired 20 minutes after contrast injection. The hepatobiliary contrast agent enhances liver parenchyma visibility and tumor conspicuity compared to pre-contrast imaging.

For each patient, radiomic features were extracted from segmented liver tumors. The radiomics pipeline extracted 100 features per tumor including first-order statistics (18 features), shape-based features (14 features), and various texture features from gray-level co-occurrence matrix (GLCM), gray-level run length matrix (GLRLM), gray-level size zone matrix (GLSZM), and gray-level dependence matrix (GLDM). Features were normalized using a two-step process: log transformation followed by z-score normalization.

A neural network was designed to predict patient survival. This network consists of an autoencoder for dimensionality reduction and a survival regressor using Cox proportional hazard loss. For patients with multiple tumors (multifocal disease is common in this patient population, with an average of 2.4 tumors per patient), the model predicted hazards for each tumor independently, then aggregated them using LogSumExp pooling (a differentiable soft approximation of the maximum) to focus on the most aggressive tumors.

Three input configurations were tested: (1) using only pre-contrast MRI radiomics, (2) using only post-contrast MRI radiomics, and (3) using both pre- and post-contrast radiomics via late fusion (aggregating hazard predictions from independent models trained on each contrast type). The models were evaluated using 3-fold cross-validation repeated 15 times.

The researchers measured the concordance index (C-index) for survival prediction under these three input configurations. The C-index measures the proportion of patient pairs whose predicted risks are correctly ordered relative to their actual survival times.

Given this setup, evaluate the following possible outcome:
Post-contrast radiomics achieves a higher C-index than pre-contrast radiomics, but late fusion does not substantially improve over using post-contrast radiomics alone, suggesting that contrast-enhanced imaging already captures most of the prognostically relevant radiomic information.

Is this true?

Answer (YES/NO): YES